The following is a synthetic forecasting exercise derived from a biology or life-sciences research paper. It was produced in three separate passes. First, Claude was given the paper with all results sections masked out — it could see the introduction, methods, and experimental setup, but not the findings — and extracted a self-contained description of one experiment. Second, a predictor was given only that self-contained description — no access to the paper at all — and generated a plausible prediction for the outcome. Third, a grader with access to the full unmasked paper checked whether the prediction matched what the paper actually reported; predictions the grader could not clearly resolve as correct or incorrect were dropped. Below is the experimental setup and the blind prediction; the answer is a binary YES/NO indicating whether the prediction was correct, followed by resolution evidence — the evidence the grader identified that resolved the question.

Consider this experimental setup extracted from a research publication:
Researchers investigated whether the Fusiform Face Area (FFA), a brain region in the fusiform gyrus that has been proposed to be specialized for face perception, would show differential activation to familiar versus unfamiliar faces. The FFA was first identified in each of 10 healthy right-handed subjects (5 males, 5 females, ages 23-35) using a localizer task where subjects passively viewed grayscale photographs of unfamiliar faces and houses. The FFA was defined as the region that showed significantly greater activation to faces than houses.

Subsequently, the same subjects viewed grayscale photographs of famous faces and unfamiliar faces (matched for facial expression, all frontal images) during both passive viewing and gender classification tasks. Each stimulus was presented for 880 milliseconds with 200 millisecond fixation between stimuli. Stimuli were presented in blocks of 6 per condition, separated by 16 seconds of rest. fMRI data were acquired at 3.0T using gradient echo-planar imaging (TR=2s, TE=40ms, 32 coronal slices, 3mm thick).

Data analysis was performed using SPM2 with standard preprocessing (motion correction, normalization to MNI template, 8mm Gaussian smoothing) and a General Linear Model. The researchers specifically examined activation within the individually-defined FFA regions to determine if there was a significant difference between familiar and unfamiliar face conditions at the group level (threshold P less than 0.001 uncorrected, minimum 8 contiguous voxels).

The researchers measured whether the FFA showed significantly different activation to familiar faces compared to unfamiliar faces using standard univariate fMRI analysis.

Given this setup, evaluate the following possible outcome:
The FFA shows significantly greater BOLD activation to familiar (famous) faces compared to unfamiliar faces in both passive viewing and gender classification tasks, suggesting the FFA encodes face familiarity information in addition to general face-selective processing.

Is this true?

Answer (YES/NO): NO